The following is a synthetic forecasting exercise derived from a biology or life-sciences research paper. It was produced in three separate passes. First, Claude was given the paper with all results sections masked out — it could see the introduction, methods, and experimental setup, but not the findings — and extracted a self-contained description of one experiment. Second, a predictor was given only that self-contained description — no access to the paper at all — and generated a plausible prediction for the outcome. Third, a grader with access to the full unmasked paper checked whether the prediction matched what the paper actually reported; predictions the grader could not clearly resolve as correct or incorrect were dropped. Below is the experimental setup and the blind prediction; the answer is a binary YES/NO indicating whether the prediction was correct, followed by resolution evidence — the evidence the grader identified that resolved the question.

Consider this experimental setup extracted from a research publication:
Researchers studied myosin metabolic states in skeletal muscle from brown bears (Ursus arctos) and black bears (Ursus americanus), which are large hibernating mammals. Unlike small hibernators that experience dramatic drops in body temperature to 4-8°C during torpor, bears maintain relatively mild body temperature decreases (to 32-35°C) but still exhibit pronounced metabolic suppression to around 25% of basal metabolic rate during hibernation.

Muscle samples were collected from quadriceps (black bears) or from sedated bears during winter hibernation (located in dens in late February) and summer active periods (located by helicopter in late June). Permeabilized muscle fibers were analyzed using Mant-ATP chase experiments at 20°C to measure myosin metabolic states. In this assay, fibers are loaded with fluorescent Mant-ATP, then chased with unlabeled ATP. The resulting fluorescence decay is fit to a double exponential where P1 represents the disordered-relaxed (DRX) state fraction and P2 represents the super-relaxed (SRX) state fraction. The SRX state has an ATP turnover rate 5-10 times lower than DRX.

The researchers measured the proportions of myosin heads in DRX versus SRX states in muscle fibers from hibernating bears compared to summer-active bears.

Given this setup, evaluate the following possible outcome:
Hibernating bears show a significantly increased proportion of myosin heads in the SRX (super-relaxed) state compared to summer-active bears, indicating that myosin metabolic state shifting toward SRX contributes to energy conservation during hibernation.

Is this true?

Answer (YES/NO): NO